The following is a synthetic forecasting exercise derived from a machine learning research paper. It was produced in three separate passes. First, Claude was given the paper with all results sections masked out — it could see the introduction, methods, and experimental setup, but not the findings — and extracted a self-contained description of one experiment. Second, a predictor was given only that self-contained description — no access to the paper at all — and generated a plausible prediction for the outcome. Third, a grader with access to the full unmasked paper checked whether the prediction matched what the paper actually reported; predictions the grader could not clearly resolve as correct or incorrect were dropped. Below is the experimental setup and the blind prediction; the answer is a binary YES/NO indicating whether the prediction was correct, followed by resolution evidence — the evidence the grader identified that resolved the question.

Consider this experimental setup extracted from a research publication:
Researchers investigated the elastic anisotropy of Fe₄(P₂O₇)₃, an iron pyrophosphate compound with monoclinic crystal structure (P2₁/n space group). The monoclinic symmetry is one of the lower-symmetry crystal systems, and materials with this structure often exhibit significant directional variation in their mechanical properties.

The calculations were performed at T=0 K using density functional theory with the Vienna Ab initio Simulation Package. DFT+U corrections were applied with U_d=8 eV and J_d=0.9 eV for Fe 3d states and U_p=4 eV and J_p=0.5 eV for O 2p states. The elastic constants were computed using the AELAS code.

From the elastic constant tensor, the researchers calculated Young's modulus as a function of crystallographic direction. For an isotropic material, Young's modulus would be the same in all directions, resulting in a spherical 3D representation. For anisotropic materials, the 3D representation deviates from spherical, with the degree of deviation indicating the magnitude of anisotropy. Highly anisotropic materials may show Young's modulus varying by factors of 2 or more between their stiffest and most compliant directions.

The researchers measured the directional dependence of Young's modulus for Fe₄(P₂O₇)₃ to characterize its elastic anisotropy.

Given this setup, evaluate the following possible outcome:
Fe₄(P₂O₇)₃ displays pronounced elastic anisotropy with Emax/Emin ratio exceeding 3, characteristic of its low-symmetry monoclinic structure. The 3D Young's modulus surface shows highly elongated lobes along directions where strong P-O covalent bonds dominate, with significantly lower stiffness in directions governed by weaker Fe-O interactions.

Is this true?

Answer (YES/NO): NO